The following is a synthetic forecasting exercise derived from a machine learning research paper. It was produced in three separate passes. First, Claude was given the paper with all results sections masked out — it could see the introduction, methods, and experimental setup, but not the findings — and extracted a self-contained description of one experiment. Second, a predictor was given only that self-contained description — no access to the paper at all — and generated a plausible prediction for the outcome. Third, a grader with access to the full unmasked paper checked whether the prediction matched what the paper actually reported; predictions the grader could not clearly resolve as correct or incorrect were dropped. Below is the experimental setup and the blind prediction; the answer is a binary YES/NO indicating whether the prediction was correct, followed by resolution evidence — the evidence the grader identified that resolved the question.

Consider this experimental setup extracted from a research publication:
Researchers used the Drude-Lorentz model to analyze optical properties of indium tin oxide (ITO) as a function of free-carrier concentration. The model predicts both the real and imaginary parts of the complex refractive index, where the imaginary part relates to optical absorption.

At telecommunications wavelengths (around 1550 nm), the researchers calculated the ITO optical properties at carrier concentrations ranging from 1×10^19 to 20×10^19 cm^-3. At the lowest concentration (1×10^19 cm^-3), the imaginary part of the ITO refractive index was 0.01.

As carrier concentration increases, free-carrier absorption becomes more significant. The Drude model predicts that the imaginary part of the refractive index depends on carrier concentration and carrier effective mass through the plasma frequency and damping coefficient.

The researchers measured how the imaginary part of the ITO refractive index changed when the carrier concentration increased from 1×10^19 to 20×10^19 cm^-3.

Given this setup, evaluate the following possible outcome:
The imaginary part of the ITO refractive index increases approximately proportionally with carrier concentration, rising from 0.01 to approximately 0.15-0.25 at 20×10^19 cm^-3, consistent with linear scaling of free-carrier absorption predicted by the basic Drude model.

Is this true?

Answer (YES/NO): YES